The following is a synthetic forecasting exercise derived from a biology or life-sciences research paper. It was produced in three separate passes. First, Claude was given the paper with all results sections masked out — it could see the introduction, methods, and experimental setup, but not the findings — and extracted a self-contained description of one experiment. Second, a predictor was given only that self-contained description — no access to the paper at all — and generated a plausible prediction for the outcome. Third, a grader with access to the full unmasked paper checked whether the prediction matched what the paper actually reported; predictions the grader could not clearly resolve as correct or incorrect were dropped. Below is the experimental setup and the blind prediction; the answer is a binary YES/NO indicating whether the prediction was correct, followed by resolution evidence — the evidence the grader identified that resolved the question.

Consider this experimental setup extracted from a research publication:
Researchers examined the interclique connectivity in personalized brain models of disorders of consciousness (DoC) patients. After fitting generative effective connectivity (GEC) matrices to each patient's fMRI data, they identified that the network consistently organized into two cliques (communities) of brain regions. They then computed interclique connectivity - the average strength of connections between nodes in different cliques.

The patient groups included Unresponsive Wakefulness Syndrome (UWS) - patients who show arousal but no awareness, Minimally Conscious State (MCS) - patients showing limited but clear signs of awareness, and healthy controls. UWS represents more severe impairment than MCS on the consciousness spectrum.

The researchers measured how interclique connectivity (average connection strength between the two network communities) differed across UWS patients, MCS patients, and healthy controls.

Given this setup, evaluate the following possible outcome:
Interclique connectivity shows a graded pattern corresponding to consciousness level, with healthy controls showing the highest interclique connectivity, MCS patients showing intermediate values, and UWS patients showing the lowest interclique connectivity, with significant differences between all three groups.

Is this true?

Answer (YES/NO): YES